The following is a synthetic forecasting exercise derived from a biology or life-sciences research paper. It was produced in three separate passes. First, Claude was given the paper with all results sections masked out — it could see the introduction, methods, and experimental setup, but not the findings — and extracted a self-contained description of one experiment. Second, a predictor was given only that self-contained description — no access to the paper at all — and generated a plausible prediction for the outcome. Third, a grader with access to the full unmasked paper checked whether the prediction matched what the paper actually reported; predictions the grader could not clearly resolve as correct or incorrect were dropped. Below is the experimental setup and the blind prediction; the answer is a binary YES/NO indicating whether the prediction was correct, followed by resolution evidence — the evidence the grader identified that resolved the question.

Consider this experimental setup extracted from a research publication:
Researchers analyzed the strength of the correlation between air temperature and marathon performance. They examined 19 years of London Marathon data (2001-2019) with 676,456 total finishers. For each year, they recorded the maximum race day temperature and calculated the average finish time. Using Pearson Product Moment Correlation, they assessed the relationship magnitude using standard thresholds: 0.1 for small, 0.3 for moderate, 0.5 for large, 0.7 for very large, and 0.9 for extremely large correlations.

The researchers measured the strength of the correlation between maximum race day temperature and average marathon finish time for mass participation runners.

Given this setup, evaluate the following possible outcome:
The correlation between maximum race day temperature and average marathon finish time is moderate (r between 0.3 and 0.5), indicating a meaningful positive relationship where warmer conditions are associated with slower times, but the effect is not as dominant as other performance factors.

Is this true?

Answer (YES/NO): NO